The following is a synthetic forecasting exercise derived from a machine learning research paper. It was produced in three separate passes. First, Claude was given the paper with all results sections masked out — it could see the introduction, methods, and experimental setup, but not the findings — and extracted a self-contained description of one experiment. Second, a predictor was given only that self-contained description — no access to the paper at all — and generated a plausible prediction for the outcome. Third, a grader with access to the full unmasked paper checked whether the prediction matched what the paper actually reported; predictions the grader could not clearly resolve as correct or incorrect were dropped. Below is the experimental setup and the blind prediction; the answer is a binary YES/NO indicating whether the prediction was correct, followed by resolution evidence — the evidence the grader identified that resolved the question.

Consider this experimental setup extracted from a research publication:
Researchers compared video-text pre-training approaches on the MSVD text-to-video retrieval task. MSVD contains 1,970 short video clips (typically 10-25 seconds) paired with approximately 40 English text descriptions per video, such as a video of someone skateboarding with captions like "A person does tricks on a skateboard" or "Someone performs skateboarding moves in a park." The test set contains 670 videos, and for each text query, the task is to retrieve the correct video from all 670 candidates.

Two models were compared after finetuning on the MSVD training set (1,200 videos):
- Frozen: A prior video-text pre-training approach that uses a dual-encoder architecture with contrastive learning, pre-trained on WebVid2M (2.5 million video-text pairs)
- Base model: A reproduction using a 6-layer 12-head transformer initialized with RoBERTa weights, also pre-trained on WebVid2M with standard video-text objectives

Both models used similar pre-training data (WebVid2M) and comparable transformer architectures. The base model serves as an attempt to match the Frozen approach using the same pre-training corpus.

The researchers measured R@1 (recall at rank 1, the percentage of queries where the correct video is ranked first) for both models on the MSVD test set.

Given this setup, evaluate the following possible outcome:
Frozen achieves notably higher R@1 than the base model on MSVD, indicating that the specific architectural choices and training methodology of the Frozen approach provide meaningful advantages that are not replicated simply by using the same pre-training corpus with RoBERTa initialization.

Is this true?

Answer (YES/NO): NO